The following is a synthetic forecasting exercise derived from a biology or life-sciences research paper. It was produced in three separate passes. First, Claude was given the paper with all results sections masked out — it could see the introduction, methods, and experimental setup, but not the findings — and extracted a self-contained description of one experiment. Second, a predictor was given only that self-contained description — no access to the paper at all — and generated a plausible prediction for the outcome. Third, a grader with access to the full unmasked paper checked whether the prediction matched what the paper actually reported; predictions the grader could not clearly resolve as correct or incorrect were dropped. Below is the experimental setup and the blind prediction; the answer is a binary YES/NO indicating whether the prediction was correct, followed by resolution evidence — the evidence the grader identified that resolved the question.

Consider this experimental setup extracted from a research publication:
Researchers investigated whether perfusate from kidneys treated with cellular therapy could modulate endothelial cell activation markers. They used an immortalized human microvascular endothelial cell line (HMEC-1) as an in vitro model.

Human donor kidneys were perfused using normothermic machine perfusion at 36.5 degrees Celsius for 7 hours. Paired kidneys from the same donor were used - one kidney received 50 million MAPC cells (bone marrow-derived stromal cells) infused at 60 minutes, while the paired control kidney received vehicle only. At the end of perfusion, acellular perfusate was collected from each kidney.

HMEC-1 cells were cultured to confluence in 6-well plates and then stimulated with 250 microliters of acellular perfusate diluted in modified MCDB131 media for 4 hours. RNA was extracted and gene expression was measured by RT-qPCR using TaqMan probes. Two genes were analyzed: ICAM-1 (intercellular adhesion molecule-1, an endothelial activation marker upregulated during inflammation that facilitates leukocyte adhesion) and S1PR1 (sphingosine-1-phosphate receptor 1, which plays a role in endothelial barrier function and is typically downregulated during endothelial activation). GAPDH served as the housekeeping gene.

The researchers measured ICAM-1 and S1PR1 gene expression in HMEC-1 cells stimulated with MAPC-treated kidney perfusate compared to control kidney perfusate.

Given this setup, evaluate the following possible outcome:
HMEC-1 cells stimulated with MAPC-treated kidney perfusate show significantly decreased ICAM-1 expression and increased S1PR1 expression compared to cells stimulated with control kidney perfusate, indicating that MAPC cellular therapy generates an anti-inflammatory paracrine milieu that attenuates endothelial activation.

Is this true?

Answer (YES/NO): NO